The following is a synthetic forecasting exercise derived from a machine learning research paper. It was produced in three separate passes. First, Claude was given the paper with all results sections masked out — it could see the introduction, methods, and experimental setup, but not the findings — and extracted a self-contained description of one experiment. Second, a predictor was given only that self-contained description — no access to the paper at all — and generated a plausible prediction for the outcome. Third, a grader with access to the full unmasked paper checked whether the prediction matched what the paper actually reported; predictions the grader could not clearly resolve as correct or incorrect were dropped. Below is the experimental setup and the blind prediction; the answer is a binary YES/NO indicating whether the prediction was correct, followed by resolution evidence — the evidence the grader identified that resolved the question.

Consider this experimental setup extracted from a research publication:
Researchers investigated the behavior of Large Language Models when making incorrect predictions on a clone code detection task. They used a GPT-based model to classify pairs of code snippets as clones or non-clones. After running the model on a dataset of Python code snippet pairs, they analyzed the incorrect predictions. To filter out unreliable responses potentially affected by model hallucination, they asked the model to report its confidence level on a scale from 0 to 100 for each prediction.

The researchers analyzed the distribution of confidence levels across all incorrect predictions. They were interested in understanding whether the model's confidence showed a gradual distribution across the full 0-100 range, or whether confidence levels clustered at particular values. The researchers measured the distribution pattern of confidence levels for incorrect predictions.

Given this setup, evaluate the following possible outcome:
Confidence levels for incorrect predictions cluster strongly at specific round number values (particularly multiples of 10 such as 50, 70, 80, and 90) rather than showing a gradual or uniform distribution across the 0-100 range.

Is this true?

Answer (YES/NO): NO